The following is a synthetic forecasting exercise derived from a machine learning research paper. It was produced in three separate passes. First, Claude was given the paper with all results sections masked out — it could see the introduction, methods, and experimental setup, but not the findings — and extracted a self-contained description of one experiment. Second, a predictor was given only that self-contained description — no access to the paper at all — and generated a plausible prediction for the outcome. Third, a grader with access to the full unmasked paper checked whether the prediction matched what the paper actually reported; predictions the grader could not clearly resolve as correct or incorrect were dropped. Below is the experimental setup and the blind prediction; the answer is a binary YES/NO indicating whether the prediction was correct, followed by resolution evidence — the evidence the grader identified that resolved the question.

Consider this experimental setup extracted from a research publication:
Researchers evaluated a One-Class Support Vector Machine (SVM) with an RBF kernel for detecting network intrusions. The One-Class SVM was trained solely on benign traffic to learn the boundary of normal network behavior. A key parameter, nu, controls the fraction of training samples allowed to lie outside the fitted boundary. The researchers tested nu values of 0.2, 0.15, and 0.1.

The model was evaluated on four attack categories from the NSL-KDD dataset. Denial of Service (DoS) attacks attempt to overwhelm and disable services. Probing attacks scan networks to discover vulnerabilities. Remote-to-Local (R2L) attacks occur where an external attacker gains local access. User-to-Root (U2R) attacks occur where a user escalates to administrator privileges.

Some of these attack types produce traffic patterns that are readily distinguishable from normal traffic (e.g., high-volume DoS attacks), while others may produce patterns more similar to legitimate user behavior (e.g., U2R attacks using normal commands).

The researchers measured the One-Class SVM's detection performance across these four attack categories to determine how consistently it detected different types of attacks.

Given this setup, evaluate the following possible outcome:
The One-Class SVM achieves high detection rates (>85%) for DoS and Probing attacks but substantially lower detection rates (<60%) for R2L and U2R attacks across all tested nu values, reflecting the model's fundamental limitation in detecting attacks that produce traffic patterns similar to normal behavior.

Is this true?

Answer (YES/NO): NO